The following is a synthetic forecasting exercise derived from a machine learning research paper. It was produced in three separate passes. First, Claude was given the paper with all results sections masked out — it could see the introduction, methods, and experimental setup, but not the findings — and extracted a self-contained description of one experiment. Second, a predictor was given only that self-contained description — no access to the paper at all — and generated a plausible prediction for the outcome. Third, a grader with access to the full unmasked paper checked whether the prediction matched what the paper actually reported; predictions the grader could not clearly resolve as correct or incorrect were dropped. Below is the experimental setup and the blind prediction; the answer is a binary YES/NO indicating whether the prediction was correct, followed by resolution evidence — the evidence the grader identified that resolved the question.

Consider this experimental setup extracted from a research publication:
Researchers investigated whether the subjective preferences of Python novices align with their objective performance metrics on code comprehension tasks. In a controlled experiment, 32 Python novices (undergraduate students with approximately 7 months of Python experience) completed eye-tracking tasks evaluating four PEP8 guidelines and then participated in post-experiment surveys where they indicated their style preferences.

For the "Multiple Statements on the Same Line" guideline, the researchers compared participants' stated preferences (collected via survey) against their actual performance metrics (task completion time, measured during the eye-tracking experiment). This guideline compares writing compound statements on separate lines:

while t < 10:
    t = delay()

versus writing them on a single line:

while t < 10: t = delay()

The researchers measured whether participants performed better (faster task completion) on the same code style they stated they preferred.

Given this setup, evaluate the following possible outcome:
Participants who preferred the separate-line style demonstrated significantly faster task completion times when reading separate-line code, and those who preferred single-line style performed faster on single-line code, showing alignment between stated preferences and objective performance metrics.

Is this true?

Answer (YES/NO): NO